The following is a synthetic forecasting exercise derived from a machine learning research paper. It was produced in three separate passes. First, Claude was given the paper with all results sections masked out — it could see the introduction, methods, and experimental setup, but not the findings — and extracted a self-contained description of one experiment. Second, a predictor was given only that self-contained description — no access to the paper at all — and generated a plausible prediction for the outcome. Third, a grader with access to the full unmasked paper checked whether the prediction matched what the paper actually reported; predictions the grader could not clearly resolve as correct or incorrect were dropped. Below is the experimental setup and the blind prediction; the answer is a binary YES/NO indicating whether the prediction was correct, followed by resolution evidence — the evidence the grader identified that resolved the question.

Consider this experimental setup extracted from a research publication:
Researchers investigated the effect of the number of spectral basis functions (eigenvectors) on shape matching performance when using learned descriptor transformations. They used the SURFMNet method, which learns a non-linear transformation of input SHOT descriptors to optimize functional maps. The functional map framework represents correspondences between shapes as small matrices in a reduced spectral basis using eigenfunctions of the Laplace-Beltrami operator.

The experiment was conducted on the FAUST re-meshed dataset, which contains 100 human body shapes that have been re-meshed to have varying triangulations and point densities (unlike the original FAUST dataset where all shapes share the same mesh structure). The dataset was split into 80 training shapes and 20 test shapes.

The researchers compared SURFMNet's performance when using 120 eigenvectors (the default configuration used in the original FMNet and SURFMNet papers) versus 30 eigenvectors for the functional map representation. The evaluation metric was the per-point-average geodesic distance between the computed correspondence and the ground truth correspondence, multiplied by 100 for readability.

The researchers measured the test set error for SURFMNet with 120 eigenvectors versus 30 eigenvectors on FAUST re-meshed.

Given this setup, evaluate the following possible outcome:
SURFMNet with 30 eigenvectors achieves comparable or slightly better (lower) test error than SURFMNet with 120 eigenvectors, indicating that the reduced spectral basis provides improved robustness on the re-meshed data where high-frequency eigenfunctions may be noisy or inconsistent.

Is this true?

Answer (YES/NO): NO